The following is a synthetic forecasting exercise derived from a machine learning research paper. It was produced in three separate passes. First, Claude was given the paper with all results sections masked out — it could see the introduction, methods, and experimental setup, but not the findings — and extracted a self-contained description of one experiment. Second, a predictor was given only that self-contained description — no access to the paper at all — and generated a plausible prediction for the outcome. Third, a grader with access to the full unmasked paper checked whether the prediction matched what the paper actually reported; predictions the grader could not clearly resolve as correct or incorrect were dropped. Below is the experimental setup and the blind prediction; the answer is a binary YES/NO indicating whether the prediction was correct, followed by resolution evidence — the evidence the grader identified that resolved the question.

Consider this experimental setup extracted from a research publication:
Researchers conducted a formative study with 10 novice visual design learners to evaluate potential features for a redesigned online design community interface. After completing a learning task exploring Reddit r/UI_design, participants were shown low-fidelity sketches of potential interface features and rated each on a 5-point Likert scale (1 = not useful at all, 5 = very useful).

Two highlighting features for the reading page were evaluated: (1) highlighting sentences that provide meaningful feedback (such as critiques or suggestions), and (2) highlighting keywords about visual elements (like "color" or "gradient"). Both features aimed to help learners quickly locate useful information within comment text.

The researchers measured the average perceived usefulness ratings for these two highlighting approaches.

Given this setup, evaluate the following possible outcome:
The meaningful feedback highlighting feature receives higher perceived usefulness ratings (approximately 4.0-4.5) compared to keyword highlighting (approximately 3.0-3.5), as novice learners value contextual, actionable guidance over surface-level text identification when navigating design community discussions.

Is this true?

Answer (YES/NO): NO